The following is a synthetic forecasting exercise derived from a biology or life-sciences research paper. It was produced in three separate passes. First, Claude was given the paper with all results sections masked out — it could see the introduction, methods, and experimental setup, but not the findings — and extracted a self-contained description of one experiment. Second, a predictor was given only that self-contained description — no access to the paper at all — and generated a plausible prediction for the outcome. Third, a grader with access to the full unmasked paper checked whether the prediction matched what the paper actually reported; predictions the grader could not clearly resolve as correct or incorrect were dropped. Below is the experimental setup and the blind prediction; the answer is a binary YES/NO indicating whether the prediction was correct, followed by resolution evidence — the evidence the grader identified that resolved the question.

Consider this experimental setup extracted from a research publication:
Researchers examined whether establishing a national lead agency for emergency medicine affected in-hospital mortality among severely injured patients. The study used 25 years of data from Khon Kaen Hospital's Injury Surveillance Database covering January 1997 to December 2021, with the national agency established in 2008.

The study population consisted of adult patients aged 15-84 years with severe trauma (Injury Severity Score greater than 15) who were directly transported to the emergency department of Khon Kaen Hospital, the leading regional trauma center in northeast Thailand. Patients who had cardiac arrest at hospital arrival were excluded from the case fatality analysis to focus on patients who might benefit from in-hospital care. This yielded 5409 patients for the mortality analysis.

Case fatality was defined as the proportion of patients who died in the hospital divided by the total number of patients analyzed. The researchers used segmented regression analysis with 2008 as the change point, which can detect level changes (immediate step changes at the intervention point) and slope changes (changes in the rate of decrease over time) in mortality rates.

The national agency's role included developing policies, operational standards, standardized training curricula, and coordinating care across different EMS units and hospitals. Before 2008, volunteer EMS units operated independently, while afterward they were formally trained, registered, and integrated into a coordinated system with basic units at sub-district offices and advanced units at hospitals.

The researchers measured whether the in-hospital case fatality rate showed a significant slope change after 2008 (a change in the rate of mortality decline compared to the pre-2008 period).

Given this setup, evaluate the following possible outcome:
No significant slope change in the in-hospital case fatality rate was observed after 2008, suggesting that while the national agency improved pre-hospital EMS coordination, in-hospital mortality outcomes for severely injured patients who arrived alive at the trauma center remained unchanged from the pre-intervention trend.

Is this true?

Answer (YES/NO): NO